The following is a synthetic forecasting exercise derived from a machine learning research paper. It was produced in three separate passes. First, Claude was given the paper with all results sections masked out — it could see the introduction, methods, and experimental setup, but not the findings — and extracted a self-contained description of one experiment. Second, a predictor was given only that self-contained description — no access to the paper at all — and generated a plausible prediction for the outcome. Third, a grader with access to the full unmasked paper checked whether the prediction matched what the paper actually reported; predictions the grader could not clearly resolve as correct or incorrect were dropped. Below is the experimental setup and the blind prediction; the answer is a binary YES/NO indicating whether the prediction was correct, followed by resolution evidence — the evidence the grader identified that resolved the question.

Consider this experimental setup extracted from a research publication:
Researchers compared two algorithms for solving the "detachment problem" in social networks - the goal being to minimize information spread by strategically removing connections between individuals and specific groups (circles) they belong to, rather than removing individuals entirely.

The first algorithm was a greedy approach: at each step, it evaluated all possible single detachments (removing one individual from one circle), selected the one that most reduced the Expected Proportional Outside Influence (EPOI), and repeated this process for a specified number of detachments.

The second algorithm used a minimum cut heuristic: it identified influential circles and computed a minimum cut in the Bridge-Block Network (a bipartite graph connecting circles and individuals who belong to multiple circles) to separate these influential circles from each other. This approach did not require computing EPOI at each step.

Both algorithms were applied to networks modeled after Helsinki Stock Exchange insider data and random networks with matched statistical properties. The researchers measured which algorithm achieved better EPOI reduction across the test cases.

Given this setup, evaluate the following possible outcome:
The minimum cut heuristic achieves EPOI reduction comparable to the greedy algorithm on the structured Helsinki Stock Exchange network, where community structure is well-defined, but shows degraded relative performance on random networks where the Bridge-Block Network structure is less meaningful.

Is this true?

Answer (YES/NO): NO